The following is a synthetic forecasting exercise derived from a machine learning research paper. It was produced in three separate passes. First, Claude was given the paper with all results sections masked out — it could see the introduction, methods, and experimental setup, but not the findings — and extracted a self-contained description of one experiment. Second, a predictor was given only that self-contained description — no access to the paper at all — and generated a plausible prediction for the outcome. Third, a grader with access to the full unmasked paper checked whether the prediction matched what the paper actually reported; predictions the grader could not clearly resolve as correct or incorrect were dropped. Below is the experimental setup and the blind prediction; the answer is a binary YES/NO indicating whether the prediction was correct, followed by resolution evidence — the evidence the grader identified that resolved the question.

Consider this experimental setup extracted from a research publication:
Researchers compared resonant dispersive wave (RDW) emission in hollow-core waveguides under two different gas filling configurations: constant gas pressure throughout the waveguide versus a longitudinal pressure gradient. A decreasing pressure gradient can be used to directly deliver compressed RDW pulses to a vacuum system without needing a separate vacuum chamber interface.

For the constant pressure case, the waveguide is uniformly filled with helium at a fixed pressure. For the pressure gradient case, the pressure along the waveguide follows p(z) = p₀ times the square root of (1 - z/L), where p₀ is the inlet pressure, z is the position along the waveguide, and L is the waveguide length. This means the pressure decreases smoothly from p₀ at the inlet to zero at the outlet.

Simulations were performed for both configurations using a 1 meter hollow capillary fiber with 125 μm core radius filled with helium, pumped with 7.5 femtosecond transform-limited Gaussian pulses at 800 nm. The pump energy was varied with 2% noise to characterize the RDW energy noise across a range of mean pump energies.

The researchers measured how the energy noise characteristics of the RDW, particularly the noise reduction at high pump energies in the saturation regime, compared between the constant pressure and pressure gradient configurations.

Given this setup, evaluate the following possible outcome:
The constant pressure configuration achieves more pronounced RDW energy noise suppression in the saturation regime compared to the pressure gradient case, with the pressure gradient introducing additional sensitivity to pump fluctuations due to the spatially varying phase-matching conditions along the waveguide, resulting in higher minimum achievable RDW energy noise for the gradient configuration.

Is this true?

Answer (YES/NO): NO